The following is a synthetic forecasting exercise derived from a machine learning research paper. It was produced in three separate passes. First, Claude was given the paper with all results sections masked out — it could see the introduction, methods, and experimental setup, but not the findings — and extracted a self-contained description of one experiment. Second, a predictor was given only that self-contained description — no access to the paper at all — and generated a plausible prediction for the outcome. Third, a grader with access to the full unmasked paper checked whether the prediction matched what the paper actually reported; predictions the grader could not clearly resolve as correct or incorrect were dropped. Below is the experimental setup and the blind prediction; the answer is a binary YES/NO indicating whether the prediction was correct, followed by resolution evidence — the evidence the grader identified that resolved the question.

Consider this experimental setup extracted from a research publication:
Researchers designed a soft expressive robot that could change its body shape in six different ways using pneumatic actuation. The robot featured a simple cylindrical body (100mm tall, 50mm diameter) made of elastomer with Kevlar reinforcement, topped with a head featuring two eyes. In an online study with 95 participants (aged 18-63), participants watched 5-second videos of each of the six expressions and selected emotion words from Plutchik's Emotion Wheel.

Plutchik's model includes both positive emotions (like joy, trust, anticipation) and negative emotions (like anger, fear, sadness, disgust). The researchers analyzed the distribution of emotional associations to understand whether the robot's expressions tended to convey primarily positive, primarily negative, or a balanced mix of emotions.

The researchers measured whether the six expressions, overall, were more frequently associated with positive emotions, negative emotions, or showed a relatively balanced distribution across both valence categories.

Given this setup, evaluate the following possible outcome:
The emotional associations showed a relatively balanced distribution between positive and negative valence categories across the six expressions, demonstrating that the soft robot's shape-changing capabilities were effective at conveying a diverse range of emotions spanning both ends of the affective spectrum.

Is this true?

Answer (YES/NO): NO